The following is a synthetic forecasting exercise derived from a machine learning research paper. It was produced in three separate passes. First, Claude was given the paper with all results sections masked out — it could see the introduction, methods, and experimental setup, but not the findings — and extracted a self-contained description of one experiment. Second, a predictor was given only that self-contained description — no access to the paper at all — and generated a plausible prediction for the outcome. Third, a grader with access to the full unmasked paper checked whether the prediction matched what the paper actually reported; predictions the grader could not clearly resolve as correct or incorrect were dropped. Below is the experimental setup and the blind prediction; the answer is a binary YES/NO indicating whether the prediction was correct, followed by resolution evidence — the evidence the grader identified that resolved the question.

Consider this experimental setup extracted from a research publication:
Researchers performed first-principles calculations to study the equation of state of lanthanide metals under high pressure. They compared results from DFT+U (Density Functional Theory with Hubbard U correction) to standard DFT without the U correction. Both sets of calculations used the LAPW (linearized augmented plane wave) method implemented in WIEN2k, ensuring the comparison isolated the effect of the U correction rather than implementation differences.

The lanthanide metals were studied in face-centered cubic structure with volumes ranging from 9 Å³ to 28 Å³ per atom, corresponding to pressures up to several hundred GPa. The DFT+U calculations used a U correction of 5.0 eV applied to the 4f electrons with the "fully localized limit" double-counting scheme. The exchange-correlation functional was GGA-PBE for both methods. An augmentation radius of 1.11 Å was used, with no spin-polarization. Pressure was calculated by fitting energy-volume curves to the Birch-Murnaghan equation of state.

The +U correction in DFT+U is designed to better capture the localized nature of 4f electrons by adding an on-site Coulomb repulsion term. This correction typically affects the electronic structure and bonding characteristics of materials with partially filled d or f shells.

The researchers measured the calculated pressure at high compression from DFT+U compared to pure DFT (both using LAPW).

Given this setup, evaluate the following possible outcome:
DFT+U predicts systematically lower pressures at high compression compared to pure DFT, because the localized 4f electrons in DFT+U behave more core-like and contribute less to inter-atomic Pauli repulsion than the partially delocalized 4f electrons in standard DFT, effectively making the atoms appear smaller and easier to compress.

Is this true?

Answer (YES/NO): NO